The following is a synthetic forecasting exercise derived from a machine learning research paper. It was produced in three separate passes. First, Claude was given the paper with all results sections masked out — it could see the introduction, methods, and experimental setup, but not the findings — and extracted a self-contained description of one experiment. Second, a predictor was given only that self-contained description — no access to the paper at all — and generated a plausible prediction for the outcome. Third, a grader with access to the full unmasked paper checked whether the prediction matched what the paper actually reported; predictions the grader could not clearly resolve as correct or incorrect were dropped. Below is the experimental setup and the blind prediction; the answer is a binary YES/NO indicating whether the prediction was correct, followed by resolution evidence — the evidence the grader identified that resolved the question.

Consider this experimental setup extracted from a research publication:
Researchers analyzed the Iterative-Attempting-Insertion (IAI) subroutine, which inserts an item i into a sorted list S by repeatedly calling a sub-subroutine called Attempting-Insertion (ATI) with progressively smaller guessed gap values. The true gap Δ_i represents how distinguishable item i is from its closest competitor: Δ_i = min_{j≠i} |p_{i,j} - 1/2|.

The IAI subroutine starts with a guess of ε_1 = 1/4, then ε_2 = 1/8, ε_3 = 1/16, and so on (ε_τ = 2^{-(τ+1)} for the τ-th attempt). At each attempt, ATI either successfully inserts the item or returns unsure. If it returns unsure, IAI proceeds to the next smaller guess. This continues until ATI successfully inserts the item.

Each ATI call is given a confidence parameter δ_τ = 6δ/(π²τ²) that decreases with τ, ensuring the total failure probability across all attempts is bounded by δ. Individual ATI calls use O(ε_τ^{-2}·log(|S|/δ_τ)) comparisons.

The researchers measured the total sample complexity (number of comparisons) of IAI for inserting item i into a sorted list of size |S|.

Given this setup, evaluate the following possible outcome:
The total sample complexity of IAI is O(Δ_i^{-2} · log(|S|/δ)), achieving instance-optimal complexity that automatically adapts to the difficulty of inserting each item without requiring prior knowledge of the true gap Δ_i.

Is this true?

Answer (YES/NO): NO